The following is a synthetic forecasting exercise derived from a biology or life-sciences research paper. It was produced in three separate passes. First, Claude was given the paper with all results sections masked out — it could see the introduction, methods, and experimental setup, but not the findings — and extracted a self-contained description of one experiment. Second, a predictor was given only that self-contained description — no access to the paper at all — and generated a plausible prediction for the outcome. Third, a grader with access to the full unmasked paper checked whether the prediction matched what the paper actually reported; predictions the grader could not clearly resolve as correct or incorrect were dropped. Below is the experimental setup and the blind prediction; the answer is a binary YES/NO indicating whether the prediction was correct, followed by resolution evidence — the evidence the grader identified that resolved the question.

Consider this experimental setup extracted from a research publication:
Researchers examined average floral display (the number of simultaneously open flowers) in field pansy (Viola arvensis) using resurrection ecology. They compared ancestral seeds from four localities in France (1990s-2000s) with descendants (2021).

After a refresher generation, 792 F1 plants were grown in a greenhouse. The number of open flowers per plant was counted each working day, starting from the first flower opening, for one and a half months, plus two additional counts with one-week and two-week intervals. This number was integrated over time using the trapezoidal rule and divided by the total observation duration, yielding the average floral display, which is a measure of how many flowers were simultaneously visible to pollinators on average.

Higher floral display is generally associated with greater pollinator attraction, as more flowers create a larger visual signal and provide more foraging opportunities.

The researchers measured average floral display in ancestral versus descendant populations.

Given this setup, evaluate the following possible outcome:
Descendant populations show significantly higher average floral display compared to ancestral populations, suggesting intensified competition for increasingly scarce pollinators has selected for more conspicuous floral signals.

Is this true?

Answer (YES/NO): NO